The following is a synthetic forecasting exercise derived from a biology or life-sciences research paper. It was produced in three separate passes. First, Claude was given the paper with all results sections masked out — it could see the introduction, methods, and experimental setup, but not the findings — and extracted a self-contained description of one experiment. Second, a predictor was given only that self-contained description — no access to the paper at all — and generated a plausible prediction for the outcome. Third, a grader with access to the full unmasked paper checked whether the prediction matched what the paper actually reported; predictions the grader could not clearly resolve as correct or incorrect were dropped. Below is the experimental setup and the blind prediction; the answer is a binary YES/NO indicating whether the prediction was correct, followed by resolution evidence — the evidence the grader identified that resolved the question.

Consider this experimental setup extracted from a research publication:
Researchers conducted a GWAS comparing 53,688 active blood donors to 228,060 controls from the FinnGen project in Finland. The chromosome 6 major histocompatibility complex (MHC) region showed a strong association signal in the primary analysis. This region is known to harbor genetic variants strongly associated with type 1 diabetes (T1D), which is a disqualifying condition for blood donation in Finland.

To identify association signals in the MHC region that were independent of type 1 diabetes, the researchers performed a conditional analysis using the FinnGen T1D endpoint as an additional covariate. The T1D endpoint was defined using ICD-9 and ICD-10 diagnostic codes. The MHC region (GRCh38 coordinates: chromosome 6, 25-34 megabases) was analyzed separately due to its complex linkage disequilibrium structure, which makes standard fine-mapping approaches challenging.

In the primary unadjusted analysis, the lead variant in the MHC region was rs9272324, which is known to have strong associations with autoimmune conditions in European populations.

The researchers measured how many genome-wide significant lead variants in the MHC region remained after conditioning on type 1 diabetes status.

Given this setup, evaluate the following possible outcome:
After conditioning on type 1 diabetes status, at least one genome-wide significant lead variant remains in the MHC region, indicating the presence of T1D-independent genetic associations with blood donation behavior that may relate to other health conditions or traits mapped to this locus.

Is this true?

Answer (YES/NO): YES